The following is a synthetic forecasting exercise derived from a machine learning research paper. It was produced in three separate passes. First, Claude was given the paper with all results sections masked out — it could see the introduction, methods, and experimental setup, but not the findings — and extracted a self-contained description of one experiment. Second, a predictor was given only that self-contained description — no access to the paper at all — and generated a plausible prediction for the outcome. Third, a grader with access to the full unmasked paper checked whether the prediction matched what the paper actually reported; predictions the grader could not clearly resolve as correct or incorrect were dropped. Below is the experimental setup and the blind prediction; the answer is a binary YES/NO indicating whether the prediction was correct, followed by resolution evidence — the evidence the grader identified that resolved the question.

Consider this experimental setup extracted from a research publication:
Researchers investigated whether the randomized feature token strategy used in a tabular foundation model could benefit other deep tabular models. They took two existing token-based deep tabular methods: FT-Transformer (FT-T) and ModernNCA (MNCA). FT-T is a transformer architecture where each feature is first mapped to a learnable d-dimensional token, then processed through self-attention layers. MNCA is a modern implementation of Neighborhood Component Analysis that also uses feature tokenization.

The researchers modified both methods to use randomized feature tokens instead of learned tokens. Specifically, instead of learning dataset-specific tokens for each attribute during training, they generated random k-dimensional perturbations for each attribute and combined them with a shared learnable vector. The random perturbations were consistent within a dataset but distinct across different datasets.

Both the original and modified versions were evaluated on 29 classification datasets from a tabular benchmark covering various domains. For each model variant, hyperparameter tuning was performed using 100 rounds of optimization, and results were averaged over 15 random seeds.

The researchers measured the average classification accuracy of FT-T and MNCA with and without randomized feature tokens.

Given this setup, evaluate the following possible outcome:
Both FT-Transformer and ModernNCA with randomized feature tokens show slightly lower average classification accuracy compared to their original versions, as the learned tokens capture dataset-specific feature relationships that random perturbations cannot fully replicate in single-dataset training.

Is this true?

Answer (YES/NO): YES